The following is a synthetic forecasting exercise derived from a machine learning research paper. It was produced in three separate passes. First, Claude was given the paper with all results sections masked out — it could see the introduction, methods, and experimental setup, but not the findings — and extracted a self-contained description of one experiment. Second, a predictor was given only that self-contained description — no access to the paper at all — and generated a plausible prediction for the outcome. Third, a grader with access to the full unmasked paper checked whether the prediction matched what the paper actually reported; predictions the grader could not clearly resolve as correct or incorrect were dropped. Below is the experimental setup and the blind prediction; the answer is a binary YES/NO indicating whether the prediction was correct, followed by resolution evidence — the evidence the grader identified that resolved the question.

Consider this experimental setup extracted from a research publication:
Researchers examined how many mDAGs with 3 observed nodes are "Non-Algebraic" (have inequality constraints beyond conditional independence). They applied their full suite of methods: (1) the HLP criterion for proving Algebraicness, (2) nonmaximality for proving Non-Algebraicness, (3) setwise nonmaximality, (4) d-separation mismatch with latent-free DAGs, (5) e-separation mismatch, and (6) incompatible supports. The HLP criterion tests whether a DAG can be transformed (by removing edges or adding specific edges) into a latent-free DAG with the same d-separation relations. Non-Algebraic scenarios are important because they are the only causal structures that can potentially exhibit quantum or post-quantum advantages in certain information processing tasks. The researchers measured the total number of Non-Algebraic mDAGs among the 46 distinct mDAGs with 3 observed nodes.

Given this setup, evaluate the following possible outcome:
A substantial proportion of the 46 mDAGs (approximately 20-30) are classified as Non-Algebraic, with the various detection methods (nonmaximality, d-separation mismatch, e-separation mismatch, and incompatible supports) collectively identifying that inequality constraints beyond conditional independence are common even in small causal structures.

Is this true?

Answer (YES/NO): NO